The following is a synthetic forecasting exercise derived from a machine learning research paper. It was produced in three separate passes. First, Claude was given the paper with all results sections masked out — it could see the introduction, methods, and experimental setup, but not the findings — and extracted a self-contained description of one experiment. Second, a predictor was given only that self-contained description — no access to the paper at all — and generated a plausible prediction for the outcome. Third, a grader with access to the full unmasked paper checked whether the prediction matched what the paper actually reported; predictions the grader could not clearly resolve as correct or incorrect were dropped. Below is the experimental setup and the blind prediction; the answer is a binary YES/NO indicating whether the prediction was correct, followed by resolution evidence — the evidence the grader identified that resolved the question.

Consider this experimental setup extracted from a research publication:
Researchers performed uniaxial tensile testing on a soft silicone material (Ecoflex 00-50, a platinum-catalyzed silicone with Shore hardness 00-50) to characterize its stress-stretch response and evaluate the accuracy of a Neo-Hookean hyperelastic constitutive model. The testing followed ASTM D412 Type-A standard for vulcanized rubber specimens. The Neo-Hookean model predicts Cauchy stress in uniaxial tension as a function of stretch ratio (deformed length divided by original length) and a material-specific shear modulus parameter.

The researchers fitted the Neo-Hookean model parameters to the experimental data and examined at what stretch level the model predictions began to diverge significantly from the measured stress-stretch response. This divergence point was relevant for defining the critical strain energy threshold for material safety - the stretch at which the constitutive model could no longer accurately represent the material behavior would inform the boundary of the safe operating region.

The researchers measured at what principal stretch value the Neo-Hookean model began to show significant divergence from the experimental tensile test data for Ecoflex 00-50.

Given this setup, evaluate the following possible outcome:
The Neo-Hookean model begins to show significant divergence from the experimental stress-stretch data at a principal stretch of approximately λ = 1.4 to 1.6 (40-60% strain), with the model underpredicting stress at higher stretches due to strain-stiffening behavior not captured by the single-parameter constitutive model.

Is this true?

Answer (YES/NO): NO